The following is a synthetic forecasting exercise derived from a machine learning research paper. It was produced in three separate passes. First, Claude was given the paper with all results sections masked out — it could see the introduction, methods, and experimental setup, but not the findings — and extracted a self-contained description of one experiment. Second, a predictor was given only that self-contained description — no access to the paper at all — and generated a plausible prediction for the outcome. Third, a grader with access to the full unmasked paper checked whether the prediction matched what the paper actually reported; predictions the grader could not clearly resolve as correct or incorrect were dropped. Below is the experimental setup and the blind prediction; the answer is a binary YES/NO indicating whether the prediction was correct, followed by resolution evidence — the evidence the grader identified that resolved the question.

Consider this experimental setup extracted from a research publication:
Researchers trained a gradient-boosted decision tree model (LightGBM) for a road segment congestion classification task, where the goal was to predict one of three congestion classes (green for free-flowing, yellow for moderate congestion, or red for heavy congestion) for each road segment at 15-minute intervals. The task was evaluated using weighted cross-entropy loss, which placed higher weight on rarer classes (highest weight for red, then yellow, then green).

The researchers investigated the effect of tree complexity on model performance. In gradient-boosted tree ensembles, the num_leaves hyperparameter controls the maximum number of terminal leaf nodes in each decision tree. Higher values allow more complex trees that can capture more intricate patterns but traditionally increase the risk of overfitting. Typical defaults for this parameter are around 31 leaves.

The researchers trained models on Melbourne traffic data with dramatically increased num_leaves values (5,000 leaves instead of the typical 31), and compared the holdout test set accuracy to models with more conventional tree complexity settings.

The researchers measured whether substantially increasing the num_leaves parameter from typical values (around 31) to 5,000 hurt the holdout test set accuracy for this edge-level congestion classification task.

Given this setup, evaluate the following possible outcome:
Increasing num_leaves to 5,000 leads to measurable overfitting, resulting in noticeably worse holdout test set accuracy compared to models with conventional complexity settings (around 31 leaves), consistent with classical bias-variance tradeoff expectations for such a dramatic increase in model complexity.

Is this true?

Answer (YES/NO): NO